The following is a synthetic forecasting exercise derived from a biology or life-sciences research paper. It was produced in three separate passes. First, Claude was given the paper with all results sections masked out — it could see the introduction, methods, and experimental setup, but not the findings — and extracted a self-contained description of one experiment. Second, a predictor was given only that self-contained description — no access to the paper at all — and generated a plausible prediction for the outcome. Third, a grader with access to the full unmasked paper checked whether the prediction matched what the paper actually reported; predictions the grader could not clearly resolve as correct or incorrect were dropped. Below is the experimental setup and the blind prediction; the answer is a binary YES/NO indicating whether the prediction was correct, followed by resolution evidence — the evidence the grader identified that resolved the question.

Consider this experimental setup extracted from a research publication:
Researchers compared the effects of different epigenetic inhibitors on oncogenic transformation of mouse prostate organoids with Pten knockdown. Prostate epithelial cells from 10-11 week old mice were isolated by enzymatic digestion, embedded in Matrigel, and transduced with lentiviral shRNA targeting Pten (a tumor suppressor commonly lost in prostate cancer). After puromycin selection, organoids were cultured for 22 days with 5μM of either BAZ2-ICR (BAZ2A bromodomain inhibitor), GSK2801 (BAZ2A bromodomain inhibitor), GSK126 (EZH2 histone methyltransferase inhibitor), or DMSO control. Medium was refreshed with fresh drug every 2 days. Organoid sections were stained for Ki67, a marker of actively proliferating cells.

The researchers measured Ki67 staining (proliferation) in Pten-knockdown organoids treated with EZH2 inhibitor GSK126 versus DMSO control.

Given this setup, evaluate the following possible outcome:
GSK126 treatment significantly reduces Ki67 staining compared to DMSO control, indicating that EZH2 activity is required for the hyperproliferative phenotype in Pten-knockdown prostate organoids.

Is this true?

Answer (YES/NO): NO